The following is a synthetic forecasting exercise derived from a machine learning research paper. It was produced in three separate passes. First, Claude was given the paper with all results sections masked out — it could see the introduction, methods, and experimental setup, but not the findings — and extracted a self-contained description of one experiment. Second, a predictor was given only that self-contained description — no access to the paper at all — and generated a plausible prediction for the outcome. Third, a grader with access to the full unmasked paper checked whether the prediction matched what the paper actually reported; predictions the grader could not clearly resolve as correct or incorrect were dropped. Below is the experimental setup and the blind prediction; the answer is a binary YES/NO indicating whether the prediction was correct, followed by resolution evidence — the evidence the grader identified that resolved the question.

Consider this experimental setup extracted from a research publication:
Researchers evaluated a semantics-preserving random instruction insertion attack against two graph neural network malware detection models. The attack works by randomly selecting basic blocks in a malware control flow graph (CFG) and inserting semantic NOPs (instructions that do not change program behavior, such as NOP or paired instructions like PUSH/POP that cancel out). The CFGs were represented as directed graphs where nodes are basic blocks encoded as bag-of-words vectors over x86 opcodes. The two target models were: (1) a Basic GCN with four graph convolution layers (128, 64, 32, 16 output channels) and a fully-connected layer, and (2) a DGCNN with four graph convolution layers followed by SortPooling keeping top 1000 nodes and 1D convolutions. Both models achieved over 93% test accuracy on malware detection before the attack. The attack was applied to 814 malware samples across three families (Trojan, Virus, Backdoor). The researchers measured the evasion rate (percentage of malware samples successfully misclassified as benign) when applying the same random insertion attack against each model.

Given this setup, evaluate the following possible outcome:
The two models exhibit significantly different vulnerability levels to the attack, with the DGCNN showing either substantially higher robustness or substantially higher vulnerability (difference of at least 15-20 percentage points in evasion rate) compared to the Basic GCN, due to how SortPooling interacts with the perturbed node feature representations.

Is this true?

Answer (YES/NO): YES